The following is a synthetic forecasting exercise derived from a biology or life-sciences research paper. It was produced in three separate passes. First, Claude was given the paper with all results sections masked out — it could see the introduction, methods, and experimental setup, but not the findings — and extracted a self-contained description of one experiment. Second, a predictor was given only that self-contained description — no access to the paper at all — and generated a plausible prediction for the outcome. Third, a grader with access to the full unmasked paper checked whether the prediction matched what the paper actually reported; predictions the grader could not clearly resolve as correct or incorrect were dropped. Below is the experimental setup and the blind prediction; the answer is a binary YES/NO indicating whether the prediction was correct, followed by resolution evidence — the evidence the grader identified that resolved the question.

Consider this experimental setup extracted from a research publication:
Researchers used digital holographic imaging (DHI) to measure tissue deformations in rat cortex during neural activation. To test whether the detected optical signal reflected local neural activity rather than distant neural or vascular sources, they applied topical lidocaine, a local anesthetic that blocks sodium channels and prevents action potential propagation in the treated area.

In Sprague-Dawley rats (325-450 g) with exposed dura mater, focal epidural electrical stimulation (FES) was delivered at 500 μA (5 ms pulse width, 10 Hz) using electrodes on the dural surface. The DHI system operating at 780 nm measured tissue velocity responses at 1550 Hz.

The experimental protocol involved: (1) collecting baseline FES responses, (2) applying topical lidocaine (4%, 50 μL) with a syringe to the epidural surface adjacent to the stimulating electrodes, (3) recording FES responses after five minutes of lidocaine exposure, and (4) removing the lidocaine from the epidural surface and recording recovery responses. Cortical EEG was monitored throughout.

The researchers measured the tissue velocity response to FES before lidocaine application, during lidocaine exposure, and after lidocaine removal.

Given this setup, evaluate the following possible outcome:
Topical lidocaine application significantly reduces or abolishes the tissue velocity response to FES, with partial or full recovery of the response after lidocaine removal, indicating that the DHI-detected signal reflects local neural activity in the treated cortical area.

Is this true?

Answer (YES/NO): YES